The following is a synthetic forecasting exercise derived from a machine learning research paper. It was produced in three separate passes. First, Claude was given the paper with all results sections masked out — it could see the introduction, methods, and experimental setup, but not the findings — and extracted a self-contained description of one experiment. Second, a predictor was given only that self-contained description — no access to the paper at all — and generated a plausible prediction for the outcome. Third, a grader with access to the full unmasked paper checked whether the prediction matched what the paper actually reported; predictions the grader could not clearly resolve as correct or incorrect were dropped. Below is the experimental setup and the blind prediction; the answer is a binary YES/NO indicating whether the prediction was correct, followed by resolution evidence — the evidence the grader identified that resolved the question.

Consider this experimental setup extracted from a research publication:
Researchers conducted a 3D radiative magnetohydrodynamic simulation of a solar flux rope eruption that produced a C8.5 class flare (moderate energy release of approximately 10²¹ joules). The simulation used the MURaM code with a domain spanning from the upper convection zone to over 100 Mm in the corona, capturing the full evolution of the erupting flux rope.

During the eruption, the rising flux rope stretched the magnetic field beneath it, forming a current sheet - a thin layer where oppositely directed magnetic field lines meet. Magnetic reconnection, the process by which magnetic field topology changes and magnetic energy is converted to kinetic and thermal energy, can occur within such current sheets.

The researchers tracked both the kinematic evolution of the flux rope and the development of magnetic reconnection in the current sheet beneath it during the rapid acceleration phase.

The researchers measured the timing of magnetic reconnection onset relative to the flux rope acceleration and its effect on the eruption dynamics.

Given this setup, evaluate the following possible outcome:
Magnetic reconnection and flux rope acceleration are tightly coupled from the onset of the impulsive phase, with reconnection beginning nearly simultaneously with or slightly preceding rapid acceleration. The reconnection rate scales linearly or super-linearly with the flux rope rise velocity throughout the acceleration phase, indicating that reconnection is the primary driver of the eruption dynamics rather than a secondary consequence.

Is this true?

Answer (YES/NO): NO